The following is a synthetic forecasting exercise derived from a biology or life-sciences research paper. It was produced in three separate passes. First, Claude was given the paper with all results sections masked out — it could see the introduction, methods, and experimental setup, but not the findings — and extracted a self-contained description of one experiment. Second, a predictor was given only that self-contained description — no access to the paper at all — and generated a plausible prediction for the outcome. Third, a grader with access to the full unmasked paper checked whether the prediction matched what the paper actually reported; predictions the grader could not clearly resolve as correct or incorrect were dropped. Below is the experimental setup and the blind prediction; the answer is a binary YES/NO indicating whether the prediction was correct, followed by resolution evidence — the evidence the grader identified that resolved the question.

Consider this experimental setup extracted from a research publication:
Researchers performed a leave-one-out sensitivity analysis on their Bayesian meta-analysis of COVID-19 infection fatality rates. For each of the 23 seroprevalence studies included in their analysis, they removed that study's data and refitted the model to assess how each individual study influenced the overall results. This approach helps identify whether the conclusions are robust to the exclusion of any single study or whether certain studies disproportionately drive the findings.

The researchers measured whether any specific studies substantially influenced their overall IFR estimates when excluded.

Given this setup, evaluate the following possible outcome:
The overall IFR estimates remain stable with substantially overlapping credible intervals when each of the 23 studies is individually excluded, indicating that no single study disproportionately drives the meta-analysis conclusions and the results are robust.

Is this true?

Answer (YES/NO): NO